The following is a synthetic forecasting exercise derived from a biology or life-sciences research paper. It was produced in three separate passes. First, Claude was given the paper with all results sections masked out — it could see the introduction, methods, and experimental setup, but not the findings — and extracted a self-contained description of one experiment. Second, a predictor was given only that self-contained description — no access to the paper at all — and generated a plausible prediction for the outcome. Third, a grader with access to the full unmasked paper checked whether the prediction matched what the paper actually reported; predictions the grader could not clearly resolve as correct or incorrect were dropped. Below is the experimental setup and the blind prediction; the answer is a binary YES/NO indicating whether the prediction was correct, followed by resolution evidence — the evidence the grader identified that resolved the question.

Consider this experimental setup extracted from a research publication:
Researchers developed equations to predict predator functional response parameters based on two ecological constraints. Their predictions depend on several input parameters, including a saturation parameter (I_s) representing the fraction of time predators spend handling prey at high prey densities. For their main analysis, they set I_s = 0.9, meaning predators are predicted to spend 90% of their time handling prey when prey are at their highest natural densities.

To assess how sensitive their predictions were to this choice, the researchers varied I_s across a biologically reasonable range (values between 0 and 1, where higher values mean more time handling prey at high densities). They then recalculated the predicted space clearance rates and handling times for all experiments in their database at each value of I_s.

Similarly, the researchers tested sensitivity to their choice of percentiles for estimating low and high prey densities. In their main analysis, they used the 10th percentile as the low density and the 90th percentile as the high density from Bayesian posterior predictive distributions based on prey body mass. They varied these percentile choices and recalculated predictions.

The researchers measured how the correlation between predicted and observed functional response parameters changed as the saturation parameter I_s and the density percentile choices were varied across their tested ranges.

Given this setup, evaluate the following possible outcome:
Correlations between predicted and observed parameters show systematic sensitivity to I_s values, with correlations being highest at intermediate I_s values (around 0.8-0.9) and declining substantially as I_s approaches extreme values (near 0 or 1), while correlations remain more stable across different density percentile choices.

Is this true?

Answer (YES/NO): NO